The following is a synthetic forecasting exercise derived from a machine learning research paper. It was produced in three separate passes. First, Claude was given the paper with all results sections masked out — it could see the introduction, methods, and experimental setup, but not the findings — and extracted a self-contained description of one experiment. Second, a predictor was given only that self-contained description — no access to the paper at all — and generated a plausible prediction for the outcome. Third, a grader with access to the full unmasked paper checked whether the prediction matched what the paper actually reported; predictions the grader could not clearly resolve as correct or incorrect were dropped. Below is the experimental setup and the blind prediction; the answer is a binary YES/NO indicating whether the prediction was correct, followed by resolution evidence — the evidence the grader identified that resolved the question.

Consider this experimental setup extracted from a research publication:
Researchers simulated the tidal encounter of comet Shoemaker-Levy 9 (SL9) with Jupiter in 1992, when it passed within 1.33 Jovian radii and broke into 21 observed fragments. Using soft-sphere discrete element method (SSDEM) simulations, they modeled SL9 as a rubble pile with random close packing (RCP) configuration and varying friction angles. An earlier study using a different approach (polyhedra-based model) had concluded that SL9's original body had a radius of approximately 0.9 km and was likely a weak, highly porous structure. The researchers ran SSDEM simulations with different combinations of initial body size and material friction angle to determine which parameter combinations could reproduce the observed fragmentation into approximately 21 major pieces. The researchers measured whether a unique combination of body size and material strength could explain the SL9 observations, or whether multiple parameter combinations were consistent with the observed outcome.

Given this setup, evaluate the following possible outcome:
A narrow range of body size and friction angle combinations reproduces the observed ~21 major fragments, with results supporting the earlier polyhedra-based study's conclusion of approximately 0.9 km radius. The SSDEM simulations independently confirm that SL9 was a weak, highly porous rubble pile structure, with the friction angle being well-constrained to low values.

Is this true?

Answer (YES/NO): NO